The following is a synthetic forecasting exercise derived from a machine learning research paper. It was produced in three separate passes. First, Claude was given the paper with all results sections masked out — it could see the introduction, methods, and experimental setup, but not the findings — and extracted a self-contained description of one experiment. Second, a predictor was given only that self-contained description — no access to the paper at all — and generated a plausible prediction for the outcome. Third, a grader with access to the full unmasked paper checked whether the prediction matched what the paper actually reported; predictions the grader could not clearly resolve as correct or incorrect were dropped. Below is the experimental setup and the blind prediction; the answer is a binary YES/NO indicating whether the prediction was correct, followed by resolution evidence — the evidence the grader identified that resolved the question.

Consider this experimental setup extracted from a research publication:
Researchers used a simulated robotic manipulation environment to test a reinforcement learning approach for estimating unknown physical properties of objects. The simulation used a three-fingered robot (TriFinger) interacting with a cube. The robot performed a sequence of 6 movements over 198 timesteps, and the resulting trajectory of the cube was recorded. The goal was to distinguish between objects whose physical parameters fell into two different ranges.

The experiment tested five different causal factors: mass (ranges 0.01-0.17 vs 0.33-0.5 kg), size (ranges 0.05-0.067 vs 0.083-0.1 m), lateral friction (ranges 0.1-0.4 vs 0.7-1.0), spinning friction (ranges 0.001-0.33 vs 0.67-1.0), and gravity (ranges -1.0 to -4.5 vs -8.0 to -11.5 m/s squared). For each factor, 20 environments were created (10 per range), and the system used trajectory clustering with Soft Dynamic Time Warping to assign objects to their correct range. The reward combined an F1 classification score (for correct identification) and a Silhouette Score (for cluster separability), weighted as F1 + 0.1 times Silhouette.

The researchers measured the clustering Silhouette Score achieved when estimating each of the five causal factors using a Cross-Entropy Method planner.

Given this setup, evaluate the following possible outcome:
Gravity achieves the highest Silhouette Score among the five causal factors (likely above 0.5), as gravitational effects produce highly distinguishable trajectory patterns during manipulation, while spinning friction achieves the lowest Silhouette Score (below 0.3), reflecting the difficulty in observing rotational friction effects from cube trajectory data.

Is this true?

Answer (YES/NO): NO